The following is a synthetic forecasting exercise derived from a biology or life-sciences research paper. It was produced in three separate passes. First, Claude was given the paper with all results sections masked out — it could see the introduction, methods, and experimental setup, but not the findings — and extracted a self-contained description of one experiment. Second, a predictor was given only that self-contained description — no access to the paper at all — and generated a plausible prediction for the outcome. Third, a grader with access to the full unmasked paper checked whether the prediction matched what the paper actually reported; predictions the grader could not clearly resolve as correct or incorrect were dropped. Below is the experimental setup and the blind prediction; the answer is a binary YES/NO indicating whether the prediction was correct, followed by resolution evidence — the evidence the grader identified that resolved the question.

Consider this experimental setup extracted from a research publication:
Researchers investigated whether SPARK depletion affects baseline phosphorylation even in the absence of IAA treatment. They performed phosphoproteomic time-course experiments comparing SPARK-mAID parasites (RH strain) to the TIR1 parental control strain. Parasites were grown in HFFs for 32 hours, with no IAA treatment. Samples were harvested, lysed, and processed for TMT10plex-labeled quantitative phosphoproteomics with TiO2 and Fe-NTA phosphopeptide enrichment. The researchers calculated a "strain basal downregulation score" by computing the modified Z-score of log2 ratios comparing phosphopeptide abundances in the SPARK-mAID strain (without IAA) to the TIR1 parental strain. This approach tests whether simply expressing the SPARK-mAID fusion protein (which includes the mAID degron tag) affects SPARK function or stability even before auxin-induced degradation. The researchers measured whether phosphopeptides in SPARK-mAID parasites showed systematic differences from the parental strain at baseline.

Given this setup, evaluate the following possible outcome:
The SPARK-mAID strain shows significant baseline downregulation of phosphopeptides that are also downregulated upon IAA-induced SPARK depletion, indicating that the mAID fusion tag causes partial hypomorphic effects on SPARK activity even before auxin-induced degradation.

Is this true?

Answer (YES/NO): YES